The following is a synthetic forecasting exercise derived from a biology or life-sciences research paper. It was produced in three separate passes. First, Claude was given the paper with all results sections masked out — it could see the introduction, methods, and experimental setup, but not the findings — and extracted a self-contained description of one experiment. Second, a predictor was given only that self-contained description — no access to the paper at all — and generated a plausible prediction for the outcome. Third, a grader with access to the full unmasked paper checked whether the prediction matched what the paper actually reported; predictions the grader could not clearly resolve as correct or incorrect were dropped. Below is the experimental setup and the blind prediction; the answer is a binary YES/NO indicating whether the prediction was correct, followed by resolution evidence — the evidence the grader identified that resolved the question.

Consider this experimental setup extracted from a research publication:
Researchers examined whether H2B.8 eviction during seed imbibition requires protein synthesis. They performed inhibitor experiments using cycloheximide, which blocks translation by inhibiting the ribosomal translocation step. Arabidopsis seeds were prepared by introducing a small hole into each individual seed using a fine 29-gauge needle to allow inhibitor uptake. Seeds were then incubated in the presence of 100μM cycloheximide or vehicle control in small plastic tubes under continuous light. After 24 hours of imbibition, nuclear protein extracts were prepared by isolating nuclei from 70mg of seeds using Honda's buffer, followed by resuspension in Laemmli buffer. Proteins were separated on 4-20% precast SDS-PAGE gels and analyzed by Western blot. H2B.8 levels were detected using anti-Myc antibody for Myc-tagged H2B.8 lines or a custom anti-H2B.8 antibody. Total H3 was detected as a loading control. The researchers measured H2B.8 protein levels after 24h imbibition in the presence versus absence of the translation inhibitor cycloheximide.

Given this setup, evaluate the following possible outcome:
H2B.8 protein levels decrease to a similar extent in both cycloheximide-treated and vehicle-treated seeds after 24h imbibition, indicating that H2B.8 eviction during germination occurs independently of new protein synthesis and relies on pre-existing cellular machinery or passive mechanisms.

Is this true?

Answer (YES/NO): NO